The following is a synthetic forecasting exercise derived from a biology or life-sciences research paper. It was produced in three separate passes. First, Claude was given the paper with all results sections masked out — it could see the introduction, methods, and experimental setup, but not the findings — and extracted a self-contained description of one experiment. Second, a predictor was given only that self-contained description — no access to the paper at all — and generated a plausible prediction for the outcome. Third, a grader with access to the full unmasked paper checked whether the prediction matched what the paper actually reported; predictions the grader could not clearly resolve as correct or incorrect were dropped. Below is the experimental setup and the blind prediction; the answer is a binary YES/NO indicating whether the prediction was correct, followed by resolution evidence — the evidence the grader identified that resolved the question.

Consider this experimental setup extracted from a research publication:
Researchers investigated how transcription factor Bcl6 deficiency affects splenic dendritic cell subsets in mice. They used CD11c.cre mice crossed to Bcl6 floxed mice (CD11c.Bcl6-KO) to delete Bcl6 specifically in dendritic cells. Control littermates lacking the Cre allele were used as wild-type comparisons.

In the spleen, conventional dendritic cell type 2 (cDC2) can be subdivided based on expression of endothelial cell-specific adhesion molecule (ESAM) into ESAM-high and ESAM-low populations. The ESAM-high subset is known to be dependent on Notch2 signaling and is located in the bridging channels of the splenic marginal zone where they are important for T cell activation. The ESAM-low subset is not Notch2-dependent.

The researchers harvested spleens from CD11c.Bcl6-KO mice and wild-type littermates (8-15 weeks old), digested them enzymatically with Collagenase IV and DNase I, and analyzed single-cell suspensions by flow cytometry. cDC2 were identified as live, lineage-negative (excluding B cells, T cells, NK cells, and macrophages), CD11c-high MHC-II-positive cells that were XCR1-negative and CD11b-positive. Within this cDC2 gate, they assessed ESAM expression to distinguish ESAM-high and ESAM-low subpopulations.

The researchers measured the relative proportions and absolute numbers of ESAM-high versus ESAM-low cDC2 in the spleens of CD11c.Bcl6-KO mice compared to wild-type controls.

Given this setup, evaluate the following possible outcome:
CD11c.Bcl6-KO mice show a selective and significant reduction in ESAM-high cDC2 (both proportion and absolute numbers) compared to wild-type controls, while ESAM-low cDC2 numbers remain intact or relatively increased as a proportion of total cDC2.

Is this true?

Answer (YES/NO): YES